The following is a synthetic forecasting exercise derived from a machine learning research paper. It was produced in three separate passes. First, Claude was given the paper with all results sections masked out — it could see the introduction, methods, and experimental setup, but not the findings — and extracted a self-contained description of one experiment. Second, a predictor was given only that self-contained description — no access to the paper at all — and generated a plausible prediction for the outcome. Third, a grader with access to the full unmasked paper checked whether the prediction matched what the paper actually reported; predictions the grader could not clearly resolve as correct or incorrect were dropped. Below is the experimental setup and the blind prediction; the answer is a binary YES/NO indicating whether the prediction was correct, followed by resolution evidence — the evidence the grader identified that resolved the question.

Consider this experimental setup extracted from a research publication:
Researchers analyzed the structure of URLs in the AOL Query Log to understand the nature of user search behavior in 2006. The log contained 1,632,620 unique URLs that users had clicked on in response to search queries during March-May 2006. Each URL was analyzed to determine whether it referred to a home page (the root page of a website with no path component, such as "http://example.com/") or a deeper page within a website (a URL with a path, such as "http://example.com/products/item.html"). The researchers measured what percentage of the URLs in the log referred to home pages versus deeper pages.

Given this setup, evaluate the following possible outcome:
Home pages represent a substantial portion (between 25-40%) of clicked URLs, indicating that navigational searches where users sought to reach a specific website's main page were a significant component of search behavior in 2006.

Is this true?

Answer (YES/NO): NO